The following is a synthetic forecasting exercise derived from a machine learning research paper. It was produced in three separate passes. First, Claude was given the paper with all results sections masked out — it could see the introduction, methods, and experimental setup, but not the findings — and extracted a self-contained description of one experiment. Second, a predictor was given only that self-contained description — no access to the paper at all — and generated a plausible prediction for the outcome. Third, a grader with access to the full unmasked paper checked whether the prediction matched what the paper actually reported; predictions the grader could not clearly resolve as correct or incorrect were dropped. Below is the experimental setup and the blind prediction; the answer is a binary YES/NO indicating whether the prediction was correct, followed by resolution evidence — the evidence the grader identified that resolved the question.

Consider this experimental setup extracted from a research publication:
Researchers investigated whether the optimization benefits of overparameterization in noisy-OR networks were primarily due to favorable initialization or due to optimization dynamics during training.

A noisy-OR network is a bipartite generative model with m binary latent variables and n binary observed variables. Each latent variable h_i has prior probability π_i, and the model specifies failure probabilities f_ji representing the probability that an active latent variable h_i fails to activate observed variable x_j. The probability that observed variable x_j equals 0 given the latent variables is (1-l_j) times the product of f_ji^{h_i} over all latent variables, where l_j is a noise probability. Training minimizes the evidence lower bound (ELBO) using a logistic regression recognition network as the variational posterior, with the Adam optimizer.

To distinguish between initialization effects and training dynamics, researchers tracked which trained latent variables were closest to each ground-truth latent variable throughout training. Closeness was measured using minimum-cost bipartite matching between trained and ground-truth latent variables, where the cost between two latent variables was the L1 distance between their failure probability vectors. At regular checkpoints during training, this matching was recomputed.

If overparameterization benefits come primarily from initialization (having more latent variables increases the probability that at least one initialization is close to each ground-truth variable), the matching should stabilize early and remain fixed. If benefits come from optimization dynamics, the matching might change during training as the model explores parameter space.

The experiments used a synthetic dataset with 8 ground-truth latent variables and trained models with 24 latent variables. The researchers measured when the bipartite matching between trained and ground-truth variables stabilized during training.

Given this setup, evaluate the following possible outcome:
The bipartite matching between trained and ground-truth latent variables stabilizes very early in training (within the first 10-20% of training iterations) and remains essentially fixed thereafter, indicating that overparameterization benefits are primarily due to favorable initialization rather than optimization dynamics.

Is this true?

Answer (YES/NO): NO